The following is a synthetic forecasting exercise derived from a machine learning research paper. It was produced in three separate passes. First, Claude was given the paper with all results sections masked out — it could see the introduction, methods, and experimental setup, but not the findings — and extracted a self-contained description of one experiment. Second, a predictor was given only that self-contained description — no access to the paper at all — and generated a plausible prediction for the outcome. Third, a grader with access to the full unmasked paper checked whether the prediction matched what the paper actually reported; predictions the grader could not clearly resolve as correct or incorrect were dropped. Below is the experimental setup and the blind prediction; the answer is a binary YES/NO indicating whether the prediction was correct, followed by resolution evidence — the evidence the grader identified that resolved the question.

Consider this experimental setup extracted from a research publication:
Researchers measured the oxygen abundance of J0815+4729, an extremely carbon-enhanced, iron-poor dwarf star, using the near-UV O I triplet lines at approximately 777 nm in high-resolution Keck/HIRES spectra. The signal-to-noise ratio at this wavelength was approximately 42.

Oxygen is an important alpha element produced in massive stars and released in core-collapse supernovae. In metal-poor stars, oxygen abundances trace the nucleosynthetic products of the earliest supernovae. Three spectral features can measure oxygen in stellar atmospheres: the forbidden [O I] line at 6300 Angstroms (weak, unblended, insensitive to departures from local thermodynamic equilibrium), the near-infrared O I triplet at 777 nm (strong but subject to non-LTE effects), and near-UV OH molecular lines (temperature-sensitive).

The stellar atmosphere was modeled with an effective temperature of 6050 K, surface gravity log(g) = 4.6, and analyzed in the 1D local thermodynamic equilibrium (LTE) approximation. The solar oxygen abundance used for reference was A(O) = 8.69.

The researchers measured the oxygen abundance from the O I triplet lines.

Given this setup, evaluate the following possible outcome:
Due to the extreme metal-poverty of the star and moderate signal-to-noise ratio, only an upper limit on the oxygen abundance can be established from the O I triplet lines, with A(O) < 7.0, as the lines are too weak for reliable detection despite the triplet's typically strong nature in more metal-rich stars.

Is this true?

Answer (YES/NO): NO